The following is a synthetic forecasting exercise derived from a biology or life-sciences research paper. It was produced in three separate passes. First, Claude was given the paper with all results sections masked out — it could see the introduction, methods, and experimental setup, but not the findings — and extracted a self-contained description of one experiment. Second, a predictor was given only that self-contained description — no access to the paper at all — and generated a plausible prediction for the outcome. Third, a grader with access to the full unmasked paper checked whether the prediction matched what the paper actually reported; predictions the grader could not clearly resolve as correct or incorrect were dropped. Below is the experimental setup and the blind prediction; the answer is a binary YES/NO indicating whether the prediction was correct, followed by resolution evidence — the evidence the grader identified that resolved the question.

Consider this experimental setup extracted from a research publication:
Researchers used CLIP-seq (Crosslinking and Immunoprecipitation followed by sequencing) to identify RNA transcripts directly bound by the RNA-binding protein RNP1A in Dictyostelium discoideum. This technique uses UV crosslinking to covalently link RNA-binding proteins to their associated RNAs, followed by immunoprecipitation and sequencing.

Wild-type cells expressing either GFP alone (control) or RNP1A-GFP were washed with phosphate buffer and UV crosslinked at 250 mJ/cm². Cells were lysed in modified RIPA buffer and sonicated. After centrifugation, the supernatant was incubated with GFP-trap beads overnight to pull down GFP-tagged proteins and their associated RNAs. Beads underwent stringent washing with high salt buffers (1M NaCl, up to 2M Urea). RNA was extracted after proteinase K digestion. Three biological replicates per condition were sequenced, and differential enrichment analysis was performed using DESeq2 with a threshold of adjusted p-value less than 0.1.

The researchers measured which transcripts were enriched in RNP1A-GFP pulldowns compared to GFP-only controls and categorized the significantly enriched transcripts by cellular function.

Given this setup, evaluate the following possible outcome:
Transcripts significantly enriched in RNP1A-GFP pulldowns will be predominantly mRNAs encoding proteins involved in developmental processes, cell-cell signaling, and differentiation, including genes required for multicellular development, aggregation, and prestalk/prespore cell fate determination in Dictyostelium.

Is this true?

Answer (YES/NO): NO